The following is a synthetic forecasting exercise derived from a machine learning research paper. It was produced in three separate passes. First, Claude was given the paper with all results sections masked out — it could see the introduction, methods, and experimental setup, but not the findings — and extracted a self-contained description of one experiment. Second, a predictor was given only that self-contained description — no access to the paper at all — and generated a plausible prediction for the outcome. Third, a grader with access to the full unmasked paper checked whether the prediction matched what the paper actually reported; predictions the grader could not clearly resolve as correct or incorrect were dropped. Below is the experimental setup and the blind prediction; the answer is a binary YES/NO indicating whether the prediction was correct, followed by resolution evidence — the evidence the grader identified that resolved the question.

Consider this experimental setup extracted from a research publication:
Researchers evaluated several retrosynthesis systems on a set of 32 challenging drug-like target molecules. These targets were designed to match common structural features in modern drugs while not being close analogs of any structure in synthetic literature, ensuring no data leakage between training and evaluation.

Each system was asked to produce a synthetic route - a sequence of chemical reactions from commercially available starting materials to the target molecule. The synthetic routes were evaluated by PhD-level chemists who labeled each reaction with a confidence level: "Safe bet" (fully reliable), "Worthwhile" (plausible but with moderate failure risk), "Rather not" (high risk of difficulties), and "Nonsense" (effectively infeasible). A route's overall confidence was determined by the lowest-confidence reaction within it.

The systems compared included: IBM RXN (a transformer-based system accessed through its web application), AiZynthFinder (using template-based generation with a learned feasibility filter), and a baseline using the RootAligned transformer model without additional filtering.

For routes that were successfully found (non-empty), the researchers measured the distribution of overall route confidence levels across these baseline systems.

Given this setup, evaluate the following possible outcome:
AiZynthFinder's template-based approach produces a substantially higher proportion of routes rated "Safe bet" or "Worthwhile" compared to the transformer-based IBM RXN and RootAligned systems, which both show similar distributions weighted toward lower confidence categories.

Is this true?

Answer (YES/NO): NO